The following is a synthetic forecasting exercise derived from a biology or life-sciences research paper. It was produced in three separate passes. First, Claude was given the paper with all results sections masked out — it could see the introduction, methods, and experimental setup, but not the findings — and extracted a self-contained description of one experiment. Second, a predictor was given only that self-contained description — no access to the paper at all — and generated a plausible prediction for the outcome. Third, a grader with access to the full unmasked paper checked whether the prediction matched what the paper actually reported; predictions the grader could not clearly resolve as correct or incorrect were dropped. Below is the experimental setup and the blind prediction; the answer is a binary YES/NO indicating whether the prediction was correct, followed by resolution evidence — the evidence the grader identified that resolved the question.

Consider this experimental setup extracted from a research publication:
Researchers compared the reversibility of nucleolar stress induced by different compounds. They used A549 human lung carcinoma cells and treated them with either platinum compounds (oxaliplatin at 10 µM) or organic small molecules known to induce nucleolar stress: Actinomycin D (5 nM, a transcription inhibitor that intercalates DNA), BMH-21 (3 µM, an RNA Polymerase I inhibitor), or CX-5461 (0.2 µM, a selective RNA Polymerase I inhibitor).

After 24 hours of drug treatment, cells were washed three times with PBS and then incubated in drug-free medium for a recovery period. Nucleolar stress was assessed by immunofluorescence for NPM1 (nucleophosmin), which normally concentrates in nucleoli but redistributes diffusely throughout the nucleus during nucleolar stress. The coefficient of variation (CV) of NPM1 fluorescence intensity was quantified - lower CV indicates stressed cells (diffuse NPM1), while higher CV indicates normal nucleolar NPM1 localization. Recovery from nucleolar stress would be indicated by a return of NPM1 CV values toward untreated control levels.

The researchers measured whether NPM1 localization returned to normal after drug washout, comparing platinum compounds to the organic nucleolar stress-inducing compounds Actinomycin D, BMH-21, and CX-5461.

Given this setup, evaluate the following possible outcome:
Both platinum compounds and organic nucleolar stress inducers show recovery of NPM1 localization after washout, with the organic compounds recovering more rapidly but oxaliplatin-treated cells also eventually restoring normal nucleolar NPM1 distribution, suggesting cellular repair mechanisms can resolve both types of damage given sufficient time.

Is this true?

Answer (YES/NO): NO